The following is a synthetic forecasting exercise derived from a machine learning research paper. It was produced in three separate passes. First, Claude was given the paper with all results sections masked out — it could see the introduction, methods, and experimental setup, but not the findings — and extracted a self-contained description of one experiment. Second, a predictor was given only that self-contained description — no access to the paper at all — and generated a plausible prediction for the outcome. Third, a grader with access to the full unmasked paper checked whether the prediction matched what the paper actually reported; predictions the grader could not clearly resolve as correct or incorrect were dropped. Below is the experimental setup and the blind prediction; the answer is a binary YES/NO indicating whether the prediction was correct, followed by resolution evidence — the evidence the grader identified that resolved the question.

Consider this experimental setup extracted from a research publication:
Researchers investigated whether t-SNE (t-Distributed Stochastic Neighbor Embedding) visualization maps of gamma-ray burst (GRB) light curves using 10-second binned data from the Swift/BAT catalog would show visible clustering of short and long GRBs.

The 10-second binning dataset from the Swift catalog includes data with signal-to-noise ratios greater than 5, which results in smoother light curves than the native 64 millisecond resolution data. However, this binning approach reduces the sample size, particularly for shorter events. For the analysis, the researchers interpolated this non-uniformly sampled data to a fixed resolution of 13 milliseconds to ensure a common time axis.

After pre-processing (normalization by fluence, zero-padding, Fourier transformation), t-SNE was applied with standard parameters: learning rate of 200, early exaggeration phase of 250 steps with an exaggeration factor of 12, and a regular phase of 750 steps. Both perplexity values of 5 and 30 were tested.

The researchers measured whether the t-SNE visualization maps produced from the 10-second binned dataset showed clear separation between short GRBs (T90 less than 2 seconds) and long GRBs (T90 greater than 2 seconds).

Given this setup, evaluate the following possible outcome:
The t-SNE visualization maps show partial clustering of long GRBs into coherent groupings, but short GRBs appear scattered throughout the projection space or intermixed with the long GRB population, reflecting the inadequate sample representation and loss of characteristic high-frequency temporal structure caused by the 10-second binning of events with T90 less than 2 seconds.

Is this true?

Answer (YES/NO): NO